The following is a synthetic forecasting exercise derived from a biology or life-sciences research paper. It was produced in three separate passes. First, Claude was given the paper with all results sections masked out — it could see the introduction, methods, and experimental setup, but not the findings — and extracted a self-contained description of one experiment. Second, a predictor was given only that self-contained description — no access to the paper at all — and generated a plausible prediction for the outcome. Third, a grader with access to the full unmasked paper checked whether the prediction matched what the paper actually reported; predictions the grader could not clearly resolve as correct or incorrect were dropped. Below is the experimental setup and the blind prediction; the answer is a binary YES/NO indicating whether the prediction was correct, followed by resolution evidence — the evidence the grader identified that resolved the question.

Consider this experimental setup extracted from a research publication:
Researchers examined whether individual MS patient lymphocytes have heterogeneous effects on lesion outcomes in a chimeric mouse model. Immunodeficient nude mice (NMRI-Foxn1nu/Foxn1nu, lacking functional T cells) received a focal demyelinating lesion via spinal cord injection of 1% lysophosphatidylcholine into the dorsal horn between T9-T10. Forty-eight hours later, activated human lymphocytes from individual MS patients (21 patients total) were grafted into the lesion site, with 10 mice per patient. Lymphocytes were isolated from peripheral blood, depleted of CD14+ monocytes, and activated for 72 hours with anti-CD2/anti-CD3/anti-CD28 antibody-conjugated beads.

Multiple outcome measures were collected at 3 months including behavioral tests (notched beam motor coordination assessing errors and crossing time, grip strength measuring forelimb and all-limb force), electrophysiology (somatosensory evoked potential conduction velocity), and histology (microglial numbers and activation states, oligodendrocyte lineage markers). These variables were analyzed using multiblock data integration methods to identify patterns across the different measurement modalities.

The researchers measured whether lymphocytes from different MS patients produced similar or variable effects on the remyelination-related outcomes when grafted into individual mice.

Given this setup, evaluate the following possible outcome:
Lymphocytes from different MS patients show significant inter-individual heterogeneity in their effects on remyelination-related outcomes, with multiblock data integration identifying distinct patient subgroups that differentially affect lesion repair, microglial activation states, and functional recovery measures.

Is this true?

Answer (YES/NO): YES